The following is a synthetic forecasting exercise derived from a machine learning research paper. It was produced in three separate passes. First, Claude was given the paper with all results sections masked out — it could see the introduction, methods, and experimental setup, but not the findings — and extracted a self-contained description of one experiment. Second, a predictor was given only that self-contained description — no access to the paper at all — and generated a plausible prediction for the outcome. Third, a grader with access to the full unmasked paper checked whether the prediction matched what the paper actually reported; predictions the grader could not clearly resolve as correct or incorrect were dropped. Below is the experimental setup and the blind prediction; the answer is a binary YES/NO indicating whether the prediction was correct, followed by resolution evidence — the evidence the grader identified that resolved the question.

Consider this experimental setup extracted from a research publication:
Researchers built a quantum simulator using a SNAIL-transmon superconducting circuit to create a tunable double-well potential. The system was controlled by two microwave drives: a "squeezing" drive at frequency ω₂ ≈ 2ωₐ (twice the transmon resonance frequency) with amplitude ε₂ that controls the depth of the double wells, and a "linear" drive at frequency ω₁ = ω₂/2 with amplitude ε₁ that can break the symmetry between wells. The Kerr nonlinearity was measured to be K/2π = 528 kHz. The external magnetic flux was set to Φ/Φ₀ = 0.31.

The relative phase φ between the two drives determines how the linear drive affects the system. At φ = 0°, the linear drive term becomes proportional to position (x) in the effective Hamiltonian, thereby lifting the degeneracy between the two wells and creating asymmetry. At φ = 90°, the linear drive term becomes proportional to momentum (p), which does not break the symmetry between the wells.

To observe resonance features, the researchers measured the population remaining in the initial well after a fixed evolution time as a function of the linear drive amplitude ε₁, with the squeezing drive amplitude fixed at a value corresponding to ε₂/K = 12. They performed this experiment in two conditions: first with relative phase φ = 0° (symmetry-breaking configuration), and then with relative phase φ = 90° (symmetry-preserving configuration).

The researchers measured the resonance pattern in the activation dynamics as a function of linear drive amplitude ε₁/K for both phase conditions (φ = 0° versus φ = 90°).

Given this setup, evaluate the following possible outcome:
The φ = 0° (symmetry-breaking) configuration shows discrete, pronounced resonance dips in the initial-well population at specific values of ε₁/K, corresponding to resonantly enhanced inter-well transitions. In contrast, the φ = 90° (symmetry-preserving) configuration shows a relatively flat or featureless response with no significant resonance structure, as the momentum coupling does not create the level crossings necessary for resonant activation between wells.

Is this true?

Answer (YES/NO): YES